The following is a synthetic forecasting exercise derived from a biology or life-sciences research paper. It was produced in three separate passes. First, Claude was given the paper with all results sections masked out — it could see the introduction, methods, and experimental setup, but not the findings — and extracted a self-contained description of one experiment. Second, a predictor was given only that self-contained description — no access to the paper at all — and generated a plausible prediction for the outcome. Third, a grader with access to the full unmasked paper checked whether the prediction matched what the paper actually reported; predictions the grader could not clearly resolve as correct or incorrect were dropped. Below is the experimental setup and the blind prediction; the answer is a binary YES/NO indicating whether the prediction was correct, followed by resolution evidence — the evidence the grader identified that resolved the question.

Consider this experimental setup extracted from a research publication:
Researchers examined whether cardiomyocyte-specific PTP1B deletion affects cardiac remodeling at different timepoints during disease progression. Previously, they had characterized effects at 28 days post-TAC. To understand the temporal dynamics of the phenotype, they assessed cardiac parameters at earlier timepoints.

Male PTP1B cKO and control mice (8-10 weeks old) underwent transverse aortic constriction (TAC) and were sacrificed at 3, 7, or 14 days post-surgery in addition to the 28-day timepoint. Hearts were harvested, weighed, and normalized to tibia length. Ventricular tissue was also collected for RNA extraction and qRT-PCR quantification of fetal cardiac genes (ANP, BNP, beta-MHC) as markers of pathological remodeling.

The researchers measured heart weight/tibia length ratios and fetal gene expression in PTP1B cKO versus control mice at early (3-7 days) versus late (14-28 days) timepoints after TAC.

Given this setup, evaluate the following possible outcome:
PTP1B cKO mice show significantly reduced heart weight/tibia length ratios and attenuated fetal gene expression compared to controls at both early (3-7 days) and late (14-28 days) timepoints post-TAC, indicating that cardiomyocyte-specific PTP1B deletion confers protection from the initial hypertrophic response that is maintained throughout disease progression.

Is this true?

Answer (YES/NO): NO